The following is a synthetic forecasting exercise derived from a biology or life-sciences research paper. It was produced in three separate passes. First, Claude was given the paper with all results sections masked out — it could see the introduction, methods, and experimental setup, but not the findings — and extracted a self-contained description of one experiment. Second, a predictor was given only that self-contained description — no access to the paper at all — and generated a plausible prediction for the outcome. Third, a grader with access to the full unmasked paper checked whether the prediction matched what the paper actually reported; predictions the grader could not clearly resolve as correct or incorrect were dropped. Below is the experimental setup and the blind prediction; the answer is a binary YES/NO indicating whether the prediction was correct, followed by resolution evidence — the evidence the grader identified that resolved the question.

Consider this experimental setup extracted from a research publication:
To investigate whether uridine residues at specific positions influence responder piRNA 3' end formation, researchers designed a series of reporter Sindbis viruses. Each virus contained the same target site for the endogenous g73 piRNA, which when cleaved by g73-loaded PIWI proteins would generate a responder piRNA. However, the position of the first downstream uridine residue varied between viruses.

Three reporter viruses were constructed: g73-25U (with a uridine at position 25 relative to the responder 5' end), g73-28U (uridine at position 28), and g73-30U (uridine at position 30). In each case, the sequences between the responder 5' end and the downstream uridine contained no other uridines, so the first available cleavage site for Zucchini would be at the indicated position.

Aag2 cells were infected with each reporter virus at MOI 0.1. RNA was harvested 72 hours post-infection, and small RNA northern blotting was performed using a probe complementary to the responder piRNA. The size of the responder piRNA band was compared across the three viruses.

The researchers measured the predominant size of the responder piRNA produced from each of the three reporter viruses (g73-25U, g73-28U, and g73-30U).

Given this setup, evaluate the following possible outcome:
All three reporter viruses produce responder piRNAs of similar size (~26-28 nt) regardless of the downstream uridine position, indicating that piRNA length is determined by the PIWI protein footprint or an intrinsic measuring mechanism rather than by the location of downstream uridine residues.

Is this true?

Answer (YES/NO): NO